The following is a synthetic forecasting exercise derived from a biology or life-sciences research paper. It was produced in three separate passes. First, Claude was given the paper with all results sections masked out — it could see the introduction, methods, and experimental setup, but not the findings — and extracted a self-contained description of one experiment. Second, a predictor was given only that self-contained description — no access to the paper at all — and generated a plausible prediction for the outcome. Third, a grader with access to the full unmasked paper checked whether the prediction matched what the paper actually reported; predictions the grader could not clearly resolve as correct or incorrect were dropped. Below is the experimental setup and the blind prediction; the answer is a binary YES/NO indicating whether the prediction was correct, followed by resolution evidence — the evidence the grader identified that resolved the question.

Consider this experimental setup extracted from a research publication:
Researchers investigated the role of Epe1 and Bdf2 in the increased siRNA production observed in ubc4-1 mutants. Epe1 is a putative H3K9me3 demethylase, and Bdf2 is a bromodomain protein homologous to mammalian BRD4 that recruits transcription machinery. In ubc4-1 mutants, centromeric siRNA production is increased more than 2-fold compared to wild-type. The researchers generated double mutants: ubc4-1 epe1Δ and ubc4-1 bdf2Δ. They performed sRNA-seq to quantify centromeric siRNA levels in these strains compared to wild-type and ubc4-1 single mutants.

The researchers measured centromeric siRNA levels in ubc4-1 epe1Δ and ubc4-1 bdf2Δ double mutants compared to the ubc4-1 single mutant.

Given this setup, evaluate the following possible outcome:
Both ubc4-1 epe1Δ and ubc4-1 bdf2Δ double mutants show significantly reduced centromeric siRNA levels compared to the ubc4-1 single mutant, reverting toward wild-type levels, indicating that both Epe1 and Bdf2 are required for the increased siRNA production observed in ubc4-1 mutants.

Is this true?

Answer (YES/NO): YES